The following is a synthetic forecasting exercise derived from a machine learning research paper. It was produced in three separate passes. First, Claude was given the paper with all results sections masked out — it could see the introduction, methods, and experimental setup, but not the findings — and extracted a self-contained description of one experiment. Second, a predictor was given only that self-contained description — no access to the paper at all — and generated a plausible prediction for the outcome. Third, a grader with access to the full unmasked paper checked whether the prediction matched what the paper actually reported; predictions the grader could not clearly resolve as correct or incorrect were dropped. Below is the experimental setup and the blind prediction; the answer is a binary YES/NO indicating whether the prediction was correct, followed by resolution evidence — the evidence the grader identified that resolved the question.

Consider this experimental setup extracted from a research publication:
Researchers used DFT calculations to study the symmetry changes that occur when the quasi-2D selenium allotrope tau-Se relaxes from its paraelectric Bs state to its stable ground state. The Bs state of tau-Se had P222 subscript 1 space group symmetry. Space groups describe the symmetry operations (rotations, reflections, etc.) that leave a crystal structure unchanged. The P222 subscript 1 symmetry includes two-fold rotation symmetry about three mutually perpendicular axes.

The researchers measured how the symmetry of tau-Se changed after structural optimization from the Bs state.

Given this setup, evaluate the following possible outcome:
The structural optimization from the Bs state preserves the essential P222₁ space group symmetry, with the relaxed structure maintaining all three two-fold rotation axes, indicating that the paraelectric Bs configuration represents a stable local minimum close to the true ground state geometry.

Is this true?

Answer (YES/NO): NO